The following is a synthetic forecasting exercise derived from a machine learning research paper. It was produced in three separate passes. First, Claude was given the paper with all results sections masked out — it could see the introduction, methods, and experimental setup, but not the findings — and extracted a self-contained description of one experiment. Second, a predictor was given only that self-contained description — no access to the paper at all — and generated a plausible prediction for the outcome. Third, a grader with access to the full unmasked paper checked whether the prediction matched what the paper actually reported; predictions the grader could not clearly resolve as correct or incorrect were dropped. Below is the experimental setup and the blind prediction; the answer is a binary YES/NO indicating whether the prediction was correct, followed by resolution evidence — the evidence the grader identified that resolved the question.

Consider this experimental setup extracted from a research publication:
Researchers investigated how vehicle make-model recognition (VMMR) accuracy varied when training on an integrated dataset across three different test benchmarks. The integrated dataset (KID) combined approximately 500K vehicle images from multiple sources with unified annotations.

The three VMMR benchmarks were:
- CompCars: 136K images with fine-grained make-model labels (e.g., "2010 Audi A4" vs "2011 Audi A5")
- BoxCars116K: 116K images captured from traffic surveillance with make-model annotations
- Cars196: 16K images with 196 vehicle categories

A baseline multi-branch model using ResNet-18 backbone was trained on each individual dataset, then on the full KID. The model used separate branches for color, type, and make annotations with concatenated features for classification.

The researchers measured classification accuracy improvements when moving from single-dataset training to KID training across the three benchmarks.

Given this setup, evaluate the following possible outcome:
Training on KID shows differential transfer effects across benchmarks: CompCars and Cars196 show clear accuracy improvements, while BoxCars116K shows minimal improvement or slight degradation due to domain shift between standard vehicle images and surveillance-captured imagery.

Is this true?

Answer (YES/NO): NO